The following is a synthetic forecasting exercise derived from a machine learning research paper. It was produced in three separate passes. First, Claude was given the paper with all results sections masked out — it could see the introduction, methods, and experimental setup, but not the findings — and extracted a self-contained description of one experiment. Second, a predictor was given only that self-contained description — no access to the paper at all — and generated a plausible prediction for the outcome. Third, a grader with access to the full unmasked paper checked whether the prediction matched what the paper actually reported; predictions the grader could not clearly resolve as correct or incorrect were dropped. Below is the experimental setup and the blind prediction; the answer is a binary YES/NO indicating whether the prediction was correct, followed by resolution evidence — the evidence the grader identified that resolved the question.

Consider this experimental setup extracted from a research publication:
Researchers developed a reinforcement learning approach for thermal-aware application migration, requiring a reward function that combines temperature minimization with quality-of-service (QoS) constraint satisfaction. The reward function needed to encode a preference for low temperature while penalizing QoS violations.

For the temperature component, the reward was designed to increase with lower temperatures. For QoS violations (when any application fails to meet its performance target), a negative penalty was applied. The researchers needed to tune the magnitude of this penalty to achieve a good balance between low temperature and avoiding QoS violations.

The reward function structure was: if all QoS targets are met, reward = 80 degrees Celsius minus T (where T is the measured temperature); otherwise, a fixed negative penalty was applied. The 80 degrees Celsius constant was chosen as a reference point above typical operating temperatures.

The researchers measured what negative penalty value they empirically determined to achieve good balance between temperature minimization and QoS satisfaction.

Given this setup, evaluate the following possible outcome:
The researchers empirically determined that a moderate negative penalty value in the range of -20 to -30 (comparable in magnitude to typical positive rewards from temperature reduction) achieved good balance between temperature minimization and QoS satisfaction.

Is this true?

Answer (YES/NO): NO